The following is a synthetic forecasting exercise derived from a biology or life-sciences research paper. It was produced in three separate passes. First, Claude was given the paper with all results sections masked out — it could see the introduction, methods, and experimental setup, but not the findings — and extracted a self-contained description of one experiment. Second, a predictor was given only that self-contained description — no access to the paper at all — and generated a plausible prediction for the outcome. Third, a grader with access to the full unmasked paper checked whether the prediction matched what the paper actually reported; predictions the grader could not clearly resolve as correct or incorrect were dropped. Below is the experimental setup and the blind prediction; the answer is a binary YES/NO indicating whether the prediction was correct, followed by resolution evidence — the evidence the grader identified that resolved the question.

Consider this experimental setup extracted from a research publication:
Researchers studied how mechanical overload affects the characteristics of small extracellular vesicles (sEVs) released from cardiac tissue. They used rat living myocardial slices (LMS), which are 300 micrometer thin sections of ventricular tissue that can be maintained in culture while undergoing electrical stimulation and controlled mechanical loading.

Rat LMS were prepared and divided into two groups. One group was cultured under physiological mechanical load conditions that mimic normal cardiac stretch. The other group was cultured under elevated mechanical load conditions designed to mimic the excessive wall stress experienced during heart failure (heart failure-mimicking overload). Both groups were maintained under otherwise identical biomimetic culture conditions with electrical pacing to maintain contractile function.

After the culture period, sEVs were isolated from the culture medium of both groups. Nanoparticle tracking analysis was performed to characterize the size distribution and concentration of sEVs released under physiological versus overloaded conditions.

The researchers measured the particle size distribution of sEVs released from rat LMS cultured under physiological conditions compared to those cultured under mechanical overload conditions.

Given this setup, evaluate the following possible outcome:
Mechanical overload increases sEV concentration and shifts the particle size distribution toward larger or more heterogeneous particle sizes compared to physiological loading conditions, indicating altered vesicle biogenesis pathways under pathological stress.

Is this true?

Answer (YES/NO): NO